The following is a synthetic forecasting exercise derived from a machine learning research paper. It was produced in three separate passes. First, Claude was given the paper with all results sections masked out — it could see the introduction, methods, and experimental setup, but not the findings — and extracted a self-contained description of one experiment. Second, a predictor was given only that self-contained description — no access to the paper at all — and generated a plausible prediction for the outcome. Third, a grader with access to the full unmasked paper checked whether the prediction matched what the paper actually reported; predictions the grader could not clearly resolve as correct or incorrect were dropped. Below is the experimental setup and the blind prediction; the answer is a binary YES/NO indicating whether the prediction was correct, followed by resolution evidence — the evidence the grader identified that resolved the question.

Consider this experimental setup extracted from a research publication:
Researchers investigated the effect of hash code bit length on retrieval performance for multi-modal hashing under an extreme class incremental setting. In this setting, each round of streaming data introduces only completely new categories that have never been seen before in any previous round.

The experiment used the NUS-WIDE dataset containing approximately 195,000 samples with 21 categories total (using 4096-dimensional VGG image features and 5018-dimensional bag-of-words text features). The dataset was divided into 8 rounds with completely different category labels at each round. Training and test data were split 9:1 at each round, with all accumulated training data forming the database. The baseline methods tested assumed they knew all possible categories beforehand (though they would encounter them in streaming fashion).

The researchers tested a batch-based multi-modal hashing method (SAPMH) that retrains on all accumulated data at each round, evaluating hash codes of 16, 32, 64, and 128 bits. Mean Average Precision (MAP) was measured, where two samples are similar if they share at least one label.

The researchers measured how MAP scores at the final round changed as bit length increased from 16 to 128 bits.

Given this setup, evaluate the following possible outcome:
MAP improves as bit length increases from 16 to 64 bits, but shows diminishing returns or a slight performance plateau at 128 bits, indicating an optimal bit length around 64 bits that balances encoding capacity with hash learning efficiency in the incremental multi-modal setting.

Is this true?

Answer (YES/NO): NO